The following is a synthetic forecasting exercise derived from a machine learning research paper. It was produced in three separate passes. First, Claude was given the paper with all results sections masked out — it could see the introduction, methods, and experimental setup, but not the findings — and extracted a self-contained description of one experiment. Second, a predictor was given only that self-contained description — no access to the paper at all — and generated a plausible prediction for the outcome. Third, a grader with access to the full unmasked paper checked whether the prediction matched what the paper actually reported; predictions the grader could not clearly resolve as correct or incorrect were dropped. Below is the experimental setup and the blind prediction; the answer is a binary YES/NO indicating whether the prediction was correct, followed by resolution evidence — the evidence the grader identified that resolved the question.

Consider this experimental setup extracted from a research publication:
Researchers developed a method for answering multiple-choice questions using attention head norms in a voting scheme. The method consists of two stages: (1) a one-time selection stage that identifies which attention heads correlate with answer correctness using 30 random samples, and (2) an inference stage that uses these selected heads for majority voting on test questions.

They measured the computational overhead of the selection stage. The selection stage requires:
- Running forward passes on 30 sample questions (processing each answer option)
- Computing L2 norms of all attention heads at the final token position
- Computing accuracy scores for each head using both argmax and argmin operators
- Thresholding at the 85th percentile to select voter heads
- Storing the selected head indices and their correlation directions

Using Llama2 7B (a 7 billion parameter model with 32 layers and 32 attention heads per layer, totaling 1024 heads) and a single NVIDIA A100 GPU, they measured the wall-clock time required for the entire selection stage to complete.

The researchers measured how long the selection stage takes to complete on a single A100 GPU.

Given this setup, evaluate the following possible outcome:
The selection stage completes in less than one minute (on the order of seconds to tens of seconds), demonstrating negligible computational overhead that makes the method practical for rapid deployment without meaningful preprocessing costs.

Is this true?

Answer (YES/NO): YES